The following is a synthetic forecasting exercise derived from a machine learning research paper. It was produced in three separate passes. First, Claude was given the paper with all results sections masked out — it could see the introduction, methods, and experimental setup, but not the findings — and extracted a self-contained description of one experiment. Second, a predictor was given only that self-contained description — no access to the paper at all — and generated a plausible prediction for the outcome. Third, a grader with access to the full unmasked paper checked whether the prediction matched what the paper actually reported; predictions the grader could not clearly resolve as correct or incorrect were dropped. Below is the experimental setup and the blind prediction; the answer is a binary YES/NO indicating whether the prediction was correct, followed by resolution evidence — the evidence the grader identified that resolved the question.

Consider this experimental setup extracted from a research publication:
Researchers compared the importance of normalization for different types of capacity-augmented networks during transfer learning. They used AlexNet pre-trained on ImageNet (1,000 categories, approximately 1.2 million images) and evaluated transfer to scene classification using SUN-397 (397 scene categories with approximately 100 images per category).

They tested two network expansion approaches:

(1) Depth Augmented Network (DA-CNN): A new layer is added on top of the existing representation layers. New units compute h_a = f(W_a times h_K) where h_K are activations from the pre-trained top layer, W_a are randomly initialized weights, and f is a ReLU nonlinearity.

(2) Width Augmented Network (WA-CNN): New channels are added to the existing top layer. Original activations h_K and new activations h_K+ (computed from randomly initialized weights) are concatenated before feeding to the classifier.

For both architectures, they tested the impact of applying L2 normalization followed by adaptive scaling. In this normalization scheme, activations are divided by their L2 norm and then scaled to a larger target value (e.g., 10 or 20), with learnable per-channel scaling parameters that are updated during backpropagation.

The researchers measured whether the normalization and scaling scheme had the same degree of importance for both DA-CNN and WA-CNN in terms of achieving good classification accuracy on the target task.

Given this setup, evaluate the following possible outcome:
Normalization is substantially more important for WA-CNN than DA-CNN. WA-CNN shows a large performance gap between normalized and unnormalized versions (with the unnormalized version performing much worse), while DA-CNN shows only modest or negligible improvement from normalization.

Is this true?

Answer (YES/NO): YES